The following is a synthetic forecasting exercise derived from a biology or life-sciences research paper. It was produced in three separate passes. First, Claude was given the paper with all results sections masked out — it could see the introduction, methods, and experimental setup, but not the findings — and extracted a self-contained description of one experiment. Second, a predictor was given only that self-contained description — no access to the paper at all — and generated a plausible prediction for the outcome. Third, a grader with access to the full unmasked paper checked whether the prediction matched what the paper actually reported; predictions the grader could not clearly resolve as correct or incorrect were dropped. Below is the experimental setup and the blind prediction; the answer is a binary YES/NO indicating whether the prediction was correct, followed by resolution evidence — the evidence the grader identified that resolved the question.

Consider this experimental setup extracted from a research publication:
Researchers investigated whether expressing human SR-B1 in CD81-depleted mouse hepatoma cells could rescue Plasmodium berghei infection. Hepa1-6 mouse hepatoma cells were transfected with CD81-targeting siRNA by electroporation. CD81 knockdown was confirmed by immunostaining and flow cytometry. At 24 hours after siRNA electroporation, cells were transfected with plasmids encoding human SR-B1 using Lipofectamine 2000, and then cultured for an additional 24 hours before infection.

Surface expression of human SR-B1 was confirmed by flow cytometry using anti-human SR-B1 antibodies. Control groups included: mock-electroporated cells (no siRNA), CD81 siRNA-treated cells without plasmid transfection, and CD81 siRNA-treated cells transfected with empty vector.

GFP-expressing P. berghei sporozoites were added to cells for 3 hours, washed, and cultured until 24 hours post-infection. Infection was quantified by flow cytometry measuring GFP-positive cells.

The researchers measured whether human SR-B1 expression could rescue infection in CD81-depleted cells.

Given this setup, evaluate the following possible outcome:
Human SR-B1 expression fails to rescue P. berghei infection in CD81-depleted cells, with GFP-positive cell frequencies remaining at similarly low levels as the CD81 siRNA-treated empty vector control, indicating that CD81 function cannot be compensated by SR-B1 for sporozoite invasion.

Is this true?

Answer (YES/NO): NO